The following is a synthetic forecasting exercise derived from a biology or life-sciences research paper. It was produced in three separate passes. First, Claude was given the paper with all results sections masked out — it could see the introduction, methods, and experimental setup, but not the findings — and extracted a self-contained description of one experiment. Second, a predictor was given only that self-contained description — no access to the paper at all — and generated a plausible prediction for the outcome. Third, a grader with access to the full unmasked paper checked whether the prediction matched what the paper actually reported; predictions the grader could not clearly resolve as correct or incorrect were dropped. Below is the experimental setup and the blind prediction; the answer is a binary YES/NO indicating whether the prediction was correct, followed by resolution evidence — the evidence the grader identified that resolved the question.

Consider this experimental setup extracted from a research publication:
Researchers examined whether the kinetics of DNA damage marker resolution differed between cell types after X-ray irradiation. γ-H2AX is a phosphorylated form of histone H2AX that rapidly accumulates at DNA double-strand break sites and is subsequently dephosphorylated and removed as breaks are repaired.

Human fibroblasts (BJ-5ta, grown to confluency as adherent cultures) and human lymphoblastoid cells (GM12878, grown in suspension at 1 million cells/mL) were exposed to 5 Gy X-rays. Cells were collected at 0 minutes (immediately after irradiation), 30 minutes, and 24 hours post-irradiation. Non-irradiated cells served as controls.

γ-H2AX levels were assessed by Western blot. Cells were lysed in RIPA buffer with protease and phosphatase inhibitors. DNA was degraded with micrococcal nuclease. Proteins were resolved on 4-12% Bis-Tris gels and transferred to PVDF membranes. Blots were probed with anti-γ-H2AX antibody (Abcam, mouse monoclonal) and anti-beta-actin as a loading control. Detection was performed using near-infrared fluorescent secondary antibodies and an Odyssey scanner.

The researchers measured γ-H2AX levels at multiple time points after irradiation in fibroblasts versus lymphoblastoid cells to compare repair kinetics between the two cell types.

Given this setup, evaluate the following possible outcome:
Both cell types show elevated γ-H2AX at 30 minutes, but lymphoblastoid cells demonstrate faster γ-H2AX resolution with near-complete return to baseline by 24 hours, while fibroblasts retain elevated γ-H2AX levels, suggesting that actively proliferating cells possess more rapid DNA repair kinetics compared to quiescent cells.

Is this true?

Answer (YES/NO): NO